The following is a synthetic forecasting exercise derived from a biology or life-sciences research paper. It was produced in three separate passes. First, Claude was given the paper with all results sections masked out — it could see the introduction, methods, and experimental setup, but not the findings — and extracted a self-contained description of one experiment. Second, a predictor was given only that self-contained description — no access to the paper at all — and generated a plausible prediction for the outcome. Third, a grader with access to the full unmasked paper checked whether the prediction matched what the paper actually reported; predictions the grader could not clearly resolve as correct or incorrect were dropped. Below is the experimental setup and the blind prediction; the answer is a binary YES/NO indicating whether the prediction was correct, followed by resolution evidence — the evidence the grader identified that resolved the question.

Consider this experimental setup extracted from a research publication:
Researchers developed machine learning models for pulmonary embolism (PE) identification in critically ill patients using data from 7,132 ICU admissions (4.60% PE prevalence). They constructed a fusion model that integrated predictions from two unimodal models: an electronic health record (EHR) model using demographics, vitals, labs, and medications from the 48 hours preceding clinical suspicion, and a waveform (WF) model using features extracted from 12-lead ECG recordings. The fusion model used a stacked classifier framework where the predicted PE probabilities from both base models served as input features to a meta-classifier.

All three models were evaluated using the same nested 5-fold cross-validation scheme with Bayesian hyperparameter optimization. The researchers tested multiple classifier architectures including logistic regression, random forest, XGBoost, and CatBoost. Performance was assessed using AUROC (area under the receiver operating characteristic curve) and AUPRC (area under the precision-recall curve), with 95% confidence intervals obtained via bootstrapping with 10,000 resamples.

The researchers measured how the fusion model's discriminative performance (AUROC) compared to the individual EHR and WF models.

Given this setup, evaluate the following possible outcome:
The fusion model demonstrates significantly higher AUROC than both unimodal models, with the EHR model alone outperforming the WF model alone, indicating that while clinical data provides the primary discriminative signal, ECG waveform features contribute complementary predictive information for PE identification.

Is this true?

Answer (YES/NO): NO